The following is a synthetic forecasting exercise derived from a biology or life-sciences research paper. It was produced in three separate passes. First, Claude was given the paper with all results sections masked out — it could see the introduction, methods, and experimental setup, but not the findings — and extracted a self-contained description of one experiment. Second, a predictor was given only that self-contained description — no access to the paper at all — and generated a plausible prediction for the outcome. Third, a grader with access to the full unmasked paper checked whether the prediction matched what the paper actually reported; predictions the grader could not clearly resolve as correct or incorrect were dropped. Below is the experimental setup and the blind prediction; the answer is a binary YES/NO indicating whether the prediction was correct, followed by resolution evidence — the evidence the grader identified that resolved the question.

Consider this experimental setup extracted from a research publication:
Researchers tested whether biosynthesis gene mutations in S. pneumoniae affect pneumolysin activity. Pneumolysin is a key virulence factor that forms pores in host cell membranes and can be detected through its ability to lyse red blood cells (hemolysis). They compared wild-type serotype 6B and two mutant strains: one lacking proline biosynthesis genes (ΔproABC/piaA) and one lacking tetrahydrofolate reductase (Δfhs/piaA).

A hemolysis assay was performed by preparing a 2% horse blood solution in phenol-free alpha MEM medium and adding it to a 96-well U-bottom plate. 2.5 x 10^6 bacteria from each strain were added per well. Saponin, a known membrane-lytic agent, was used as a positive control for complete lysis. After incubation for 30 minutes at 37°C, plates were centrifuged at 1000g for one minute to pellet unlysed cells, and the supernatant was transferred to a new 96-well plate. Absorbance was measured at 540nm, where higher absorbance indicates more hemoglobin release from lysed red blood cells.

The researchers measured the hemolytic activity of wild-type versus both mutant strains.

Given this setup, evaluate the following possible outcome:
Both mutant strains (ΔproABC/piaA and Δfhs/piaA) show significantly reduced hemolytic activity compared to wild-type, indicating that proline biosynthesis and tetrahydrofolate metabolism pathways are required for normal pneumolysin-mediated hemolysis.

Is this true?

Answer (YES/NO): NO